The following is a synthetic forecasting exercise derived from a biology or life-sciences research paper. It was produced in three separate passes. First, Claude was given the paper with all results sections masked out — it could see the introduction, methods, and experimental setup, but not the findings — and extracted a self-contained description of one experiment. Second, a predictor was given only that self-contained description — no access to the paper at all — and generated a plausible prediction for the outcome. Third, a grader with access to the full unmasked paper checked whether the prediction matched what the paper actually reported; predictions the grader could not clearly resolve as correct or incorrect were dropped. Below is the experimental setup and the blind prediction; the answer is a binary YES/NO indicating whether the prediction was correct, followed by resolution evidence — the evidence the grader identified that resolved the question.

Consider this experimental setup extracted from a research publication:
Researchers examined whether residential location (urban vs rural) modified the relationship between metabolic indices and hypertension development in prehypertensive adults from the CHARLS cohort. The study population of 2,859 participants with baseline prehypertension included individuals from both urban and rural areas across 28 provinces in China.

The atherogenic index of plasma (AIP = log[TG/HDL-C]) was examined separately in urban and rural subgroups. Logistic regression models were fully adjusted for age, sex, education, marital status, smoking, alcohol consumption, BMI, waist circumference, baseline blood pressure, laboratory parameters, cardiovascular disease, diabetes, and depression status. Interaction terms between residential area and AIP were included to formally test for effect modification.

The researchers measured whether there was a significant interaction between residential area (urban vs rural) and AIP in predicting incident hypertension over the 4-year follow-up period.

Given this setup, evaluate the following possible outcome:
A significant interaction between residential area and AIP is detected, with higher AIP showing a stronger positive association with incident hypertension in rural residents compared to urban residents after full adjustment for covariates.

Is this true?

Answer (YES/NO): NO